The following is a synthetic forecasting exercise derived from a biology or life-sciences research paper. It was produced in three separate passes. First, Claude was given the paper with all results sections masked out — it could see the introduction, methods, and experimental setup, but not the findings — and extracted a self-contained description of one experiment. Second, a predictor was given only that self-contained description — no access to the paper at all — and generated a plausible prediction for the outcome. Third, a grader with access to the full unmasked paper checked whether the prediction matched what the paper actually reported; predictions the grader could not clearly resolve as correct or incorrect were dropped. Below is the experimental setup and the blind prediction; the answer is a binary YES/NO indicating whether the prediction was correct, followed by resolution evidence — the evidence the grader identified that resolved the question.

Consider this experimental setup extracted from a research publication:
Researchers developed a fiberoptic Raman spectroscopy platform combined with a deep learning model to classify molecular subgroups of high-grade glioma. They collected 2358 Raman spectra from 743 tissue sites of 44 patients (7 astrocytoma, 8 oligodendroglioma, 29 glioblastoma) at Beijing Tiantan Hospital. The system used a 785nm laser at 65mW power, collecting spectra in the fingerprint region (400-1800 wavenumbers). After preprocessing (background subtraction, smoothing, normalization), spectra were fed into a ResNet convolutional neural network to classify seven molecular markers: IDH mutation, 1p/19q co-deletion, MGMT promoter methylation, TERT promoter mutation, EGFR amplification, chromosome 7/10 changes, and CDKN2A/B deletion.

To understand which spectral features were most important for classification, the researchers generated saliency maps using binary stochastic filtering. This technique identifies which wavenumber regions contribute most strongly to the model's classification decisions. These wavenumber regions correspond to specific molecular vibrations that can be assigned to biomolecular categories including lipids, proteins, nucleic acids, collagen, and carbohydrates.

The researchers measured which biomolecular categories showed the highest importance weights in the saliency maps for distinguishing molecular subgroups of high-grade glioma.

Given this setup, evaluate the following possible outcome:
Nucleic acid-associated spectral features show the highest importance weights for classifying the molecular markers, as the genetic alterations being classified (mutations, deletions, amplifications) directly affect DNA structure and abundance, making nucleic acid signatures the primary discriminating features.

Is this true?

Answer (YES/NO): NO